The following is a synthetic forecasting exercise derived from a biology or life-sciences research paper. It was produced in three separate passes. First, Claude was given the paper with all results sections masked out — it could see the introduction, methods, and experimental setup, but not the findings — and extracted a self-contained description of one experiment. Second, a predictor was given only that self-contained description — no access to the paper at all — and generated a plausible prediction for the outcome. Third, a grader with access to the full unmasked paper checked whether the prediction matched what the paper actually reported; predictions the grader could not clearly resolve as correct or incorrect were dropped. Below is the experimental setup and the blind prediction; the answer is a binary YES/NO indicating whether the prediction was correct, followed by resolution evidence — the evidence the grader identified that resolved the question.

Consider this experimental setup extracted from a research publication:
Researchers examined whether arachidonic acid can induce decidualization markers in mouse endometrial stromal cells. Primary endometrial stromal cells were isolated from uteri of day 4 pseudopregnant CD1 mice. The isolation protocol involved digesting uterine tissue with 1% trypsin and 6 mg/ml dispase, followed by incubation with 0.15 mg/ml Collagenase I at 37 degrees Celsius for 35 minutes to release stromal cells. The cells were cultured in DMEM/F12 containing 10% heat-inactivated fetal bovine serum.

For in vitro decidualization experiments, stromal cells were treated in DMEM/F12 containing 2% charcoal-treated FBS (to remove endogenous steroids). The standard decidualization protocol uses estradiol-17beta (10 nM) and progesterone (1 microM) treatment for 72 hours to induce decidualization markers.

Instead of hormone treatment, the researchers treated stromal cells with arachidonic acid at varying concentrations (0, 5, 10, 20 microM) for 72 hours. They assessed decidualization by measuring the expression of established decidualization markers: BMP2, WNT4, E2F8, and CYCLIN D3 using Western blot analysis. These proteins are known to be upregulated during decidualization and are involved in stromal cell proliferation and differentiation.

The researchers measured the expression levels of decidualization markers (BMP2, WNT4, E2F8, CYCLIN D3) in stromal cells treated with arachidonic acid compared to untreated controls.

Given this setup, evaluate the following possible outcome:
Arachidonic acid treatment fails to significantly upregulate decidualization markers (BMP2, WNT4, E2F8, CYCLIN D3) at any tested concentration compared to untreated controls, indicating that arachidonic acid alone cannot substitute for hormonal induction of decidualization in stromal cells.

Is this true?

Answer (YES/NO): NO